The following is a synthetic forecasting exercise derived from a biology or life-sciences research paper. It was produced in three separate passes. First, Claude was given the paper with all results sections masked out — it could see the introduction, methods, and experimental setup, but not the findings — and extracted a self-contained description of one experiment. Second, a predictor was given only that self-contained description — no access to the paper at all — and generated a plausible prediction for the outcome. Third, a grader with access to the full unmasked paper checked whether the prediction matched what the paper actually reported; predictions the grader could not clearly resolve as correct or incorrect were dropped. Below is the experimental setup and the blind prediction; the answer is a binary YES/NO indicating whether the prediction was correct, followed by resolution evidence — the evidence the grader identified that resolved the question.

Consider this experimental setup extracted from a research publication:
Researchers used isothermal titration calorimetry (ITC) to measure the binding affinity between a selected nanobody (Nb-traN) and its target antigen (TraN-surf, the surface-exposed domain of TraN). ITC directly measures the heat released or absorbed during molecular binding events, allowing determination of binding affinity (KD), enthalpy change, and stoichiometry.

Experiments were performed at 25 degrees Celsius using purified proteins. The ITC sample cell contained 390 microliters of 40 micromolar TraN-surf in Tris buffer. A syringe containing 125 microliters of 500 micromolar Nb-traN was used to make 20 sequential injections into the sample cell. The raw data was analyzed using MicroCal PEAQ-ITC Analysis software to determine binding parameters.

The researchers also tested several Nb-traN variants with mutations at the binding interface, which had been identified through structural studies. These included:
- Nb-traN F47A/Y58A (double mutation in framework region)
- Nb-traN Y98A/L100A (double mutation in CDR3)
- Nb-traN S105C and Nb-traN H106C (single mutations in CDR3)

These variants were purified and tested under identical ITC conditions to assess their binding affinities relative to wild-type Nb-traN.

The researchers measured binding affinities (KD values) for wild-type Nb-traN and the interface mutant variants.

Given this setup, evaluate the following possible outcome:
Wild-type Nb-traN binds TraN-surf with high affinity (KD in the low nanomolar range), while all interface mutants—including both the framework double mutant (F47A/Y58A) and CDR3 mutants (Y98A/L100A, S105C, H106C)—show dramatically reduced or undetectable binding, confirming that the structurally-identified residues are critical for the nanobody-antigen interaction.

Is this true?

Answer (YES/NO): NO